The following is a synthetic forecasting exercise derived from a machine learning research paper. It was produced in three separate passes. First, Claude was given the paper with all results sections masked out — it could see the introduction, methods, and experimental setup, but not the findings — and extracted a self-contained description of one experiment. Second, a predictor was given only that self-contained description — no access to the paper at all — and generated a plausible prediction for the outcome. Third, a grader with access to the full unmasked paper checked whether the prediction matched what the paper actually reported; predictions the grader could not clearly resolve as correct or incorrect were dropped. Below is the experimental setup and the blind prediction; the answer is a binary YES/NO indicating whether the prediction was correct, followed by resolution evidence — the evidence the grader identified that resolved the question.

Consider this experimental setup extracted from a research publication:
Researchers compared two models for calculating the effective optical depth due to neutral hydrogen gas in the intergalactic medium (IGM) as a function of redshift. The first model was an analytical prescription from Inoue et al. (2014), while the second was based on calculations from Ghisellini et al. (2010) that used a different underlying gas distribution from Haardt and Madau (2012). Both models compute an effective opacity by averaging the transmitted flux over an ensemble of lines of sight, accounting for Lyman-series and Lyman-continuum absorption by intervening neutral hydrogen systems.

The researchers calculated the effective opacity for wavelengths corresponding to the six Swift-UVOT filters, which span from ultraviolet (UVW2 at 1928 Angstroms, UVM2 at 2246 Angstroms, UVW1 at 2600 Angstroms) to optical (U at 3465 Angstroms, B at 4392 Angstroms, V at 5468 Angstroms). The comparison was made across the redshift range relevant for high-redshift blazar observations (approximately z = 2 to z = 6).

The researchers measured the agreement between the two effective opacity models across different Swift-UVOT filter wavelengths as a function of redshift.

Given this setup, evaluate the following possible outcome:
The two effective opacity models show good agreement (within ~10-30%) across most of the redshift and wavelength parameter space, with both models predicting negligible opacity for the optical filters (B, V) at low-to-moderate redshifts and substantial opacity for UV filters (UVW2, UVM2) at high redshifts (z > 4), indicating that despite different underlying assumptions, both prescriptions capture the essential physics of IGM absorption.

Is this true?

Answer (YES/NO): NO